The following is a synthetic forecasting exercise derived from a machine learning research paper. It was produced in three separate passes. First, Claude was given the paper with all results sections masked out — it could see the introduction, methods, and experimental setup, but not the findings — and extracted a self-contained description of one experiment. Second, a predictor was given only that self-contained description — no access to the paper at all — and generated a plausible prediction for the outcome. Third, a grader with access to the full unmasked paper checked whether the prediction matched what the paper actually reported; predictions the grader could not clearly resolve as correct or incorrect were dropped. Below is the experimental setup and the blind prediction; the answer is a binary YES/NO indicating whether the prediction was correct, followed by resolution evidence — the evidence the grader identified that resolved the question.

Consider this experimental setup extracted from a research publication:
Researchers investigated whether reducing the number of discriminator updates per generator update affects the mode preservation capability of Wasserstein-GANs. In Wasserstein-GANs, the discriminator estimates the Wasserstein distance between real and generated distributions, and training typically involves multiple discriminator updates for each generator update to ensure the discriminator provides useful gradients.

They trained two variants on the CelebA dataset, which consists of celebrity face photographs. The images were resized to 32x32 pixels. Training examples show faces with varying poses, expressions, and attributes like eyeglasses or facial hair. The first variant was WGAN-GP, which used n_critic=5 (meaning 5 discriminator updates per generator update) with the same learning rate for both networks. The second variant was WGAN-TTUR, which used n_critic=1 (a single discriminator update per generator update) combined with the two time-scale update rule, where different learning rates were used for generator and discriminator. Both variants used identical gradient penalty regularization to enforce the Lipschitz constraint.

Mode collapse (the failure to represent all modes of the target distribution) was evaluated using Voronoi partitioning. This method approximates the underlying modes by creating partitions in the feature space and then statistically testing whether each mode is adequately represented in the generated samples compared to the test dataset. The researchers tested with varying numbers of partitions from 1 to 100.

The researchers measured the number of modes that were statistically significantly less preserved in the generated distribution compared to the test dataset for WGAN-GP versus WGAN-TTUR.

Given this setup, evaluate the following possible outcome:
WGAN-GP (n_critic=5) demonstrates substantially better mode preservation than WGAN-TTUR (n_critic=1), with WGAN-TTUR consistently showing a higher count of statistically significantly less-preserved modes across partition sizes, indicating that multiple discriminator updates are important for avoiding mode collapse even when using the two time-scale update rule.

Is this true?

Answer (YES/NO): YES